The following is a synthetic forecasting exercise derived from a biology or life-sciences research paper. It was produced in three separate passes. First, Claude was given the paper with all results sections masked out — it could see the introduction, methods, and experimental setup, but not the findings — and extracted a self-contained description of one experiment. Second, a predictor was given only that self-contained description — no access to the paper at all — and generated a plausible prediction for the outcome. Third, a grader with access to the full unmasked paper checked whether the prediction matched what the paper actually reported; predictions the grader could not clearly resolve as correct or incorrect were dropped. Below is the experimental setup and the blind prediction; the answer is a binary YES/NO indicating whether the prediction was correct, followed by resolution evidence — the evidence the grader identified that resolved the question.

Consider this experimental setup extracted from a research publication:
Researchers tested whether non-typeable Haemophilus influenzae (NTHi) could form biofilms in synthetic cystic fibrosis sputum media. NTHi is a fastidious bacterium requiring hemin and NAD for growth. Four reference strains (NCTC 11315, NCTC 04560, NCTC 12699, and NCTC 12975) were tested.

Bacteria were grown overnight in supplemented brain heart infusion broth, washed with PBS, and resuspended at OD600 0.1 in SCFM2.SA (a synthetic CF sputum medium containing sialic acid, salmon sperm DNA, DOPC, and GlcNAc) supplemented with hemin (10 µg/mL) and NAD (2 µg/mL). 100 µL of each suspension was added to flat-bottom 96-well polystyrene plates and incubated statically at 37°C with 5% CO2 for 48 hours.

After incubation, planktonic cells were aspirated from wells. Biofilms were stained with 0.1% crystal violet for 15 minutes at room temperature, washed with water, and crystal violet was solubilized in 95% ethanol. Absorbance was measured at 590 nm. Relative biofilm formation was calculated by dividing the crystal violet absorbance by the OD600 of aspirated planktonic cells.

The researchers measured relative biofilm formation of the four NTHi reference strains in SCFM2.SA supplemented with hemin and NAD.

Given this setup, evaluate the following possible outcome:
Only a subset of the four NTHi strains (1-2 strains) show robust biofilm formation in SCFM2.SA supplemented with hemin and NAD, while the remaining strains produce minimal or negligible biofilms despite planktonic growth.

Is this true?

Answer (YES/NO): NO